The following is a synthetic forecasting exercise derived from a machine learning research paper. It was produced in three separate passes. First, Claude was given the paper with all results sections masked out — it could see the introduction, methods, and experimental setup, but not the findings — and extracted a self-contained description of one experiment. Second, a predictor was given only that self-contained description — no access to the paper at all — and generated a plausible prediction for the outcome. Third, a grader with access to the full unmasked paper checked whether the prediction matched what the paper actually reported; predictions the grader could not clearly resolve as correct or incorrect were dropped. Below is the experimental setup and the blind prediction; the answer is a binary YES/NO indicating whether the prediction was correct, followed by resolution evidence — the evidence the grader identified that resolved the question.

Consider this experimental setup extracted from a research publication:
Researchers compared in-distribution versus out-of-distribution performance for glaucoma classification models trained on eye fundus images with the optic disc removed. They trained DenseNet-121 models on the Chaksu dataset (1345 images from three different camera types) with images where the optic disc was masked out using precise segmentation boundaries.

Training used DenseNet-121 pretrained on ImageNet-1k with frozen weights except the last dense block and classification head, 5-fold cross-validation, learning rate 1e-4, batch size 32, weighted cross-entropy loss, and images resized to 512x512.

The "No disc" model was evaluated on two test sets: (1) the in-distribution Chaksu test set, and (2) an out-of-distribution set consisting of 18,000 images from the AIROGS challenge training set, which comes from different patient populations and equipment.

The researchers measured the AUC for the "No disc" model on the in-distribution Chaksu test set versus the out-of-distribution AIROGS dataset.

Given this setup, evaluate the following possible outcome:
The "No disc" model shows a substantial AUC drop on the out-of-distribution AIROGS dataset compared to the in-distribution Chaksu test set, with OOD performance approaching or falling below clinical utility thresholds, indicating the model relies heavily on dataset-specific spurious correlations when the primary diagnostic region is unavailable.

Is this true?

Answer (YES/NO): NO